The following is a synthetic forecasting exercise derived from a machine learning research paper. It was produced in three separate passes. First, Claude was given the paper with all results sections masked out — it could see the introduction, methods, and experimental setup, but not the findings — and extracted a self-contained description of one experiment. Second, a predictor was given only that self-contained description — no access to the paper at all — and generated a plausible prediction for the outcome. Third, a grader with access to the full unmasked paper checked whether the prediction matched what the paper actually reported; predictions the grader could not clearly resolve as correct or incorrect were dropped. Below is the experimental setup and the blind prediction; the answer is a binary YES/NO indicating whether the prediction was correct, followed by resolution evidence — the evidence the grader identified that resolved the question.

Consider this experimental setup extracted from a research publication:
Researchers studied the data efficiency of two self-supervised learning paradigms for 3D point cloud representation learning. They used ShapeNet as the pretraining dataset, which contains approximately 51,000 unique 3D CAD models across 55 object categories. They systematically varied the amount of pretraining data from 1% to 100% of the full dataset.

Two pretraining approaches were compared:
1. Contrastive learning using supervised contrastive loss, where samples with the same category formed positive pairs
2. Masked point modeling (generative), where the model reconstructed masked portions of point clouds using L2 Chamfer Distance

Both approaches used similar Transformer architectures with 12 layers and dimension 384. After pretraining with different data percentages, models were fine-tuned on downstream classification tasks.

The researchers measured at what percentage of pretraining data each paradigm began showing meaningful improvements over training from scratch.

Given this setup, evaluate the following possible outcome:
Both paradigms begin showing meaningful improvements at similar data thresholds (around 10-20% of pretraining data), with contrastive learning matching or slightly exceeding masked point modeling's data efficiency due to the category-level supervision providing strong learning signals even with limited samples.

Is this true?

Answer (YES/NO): NO